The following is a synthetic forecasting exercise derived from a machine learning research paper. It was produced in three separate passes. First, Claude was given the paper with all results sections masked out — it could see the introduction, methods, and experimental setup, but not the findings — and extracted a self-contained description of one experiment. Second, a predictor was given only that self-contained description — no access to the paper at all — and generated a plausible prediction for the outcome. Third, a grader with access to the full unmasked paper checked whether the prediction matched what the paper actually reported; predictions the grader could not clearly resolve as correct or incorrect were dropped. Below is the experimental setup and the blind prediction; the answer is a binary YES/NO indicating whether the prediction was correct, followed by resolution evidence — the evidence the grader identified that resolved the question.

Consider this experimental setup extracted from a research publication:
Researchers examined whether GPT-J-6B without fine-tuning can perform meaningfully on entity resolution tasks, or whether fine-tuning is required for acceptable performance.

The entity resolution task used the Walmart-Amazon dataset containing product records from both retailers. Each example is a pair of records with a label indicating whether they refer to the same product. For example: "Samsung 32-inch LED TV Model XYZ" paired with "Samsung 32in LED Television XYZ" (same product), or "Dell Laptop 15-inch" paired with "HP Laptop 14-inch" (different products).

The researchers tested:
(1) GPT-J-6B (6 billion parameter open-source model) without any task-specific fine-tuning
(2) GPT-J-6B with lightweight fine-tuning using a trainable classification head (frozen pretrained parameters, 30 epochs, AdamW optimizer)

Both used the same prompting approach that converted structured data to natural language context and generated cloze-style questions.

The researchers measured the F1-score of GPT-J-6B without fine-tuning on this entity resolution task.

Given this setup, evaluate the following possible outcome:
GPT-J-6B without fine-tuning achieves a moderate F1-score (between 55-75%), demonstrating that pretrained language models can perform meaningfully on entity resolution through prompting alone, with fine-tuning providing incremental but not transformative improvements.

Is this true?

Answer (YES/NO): NO